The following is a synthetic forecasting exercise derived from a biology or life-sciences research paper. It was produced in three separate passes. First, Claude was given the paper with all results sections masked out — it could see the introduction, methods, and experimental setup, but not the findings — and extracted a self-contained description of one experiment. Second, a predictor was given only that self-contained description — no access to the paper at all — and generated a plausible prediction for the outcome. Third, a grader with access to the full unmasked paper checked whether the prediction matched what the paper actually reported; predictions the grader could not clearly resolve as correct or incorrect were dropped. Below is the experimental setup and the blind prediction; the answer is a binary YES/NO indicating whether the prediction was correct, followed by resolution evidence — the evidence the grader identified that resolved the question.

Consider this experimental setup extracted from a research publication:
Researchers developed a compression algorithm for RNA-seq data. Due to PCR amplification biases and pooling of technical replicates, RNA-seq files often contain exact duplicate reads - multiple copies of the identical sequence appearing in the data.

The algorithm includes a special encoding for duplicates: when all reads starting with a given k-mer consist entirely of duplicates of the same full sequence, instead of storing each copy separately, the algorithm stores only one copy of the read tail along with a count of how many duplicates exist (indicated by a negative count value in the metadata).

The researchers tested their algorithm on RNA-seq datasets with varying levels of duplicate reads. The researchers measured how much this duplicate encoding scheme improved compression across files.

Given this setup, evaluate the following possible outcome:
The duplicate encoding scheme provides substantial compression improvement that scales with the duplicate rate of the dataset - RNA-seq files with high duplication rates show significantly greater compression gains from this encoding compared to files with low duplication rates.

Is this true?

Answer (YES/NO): NO